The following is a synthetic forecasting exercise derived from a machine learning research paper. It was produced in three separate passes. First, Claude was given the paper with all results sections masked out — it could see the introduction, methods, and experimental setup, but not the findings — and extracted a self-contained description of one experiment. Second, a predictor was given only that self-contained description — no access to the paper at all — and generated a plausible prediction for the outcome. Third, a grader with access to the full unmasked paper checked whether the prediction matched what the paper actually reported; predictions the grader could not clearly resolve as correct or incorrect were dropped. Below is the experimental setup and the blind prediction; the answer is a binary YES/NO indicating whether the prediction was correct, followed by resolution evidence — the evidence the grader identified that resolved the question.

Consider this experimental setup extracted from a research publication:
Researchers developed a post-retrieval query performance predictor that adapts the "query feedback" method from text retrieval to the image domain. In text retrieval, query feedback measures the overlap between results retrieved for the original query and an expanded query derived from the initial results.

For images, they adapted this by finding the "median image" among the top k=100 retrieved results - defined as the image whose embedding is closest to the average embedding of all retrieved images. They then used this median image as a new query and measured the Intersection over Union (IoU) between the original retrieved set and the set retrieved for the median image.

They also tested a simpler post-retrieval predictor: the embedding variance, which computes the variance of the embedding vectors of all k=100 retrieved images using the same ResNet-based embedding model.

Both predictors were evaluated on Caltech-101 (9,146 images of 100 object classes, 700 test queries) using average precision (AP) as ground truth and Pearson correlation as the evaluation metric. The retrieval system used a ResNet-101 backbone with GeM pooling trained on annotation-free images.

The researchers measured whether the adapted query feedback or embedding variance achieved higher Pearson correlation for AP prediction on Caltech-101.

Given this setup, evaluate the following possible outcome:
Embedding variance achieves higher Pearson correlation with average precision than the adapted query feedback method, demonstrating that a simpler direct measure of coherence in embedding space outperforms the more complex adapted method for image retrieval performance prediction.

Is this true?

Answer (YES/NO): NO